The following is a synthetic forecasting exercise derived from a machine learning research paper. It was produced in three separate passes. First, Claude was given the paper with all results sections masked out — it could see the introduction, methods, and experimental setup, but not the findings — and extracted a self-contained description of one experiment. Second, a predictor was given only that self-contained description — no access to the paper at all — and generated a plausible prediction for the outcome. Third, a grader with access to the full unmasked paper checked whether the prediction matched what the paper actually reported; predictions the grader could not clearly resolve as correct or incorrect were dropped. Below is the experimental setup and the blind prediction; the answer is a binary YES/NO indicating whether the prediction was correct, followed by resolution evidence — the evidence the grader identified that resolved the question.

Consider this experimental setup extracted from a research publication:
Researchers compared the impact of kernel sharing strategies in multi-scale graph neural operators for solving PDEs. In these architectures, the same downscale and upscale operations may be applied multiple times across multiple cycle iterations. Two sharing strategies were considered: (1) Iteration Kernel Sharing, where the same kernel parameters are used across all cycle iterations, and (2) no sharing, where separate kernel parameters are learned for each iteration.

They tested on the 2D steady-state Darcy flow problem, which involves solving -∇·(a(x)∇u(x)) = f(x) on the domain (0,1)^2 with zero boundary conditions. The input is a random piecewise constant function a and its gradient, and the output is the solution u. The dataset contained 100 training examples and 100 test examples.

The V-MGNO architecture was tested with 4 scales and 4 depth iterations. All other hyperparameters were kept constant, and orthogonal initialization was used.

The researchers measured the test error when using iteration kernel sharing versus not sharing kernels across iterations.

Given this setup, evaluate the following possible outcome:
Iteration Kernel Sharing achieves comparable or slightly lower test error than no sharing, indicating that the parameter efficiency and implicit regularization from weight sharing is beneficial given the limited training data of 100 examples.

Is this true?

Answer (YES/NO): NO